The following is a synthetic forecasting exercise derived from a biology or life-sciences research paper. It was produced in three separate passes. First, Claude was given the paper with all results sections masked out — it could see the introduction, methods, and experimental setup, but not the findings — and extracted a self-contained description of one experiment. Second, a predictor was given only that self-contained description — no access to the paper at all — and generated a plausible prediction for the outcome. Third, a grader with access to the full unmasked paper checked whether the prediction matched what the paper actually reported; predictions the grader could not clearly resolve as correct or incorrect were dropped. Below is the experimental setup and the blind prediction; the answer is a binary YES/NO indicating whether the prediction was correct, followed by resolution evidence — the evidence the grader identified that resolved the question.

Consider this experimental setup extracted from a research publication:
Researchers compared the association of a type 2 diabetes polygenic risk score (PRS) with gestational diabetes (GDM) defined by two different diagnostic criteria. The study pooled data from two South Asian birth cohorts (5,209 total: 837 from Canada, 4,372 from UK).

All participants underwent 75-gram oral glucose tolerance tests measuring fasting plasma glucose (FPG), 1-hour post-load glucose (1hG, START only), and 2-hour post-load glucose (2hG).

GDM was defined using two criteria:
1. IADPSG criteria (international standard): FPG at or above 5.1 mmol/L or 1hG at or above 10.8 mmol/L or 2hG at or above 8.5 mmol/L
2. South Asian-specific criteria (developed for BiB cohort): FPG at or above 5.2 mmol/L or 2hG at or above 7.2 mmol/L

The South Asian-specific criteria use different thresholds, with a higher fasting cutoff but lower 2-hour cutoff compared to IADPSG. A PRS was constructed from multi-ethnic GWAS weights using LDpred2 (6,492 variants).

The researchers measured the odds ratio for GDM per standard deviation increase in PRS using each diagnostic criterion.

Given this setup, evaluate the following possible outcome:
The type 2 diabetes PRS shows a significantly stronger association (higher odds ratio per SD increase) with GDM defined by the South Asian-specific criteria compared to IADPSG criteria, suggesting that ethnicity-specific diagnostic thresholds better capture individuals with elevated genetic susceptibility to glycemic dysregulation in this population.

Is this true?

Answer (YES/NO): NO